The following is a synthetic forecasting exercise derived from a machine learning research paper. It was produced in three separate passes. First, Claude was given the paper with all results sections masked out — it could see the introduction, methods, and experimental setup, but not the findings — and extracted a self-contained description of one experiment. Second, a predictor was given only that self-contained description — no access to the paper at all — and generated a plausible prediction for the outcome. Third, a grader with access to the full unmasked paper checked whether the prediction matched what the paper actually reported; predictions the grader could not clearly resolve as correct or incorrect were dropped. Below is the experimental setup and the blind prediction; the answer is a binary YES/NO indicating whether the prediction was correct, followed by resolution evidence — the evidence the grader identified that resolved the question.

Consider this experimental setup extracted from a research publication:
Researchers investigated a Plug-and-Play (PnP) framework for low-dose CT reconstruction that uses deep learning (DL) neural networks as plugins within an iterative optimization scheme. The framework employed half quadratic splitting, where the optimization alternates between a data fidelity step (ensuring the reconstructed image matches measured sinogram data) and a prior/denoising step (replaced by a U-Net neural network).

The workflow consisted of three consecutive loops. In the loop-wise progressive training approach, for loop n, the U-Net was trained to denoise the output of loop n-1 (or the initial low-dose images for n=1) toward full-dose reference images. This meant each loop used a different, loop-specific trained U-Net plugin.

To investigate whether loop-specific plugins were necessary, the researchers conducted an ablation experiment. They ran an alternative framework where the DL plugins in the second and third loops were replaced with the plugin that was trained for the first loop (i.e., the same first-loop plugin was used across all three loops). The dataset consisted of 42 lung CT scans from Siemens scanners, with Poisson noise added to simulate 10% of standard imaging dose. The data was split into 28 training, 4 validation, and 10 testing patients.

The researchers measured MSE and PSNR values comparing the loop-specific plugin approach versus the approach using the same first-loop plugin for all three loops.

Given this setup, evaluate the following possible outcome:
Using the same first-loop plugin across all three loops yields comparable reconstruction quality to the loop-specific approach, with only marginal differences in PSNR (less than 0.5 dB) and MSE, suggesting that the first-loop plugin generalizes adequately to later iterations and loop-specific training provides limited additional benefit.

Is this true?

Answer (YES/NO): NO